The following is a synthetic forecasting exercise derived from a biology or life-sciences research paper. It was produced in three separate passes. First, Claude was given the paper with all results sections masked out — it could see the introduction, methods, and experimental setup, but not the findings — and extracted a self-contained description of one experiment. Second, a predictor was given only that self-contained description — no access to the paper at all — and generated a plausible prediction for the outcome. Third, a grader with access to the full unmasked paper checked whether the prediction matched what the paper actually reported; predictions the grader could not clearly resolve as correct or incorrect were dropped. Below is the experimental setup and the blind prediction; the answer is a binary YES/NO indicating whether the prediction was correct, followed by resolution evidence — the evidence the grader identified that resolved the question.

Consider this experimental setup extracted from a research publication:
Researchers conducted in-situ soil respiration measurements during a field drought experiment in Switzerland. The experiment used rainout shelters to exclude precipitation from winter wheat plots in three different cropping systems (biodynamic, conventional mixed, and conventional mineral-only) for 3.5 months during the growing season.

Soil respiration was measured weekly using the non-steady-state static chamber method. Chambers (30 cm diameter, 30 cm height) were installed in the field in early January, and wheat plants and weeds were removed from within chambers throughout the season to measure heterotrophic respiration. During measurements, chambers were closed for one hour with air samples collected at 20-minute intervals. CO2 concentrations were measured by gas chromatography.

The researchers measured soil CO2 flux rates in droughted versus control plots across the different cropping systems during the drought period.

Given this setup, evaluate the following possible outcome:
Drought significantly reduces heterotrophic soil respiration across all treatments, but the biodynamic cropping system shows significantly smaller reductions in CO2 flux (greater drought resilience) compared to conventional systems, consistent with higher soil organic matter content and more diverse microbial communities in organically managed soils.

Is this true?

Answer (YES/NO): NO